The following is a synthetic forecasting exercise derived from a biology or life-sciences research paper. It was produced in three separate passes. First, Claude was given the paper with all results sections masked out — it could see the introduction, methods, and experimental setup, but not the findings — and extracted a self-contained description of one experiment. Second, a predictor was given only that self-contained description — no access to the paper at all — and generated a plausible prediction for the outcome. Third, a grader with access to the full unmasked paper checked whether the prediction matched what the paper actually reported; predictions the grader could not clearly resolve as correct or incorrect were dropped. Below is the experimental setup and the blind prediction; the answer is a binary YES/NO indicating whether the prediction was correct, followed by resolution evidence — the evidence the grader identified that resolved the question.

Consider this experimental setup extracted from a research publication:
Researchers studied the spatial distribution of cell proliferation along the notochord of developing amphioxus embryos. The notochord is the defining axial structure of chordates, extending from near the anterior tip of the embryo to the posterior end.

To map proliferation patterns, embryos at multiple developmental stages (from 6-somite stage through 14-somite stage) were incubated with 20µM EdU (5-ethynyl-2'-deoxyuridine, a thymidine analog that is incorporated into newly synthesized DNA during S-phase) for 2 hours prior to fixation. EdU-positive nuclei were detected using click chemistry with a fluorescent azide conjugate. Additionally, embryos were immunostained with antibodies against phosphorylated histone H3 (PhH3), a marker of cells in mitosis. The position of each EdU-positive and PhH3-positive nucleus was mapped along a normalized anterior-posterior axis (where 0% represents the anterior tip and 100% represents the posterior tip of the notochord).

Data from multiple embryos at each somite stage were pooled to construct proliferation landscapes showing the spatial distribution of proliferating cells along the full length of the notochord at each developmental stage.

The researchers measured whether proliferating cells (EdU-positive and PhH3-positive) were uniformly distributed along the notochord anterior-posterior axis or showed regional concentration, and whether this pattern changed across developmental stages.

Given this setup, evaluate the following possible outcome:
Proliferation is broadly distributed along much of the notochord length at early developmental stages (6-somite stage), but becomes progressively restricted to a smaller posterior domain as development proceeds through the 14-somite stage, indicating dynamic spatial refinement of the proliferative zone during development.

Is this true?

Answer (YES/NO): NO